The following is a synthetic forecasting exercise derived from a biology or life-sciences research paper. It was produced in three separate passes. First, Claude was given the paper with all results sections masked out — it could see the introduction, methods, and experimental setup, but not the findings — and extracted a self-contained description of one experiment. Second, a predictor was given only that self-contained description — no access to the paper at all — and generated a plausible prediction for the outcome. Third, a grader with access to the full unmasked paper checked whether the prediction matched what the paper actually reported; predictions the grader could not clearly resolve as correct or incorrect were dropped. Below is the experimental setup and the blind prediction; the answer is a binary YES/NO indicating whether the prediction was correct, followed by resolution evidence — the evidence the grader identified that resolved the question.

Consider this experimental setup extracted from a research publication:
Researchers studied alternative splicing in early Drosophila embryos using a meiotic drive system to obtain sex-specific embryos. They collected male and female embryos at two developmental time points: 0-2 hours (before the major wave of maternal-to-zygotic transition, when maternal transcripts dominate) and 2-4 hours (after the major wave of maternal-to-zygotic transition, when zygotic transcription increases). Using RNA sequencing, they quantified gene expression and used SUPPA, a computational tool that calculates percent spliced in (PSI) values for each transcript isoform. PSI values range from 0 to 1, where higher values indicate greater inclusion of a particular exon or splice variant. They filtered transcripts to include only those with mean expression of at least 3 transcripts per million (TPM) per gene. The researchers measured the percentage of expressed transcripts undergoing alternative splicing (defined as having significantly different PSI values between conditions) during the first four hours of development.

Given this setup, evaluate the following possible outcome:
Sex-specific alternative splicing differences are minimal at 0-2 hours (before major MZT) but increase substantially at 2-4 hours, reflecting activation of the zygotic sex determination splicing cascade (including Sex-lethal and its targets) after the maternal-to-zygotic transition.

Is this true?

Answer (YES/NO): NO